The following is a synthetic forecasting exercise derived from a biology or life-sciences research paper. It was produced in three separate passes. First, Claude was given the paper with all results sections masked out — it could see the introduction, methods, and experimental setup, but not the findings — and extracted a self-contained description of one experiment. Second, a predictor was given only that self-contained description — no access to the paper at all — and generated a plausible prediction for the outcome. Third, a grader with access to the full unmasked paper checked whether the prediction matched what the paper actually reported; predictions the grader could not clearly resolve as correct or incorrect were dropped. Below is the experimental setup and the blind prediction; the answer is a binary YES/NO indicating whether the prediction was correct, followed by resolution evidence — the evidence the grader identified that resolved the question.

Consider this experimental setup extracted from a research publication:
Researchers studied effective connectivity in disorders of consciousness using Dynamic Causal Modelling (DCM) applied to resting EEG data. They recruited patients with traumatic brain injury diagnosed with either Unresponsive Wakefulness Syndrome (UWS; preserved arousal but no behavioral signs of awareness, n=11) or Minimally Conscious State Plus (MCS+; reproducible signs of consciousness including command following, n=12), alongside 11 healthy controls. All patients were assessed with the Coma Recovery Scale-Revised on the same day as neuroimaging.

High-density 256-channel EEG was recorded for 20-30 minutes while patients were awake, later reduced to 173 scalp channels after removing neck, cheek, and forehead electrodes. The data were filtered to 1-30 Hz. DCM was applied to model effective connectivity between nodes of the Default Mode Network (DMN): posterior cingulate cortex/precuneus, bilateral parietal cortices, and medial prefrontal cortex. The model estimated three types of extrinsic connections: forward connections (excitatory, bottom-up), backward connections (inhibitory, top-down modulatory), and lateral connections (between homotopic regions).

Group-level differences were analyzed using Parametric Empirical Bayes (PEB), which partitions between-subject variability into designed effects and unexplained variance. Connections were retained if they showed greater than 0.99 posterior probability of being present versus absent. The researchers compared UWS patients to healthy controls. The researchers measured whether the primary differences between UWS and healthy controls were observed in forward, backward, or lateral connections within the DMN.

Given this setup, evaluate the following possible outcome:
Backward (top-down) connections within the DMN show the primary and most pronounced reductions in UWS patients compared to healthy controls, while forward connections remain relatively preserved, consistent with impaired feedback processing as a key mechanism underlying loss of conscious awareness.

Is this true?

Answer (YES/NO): YES